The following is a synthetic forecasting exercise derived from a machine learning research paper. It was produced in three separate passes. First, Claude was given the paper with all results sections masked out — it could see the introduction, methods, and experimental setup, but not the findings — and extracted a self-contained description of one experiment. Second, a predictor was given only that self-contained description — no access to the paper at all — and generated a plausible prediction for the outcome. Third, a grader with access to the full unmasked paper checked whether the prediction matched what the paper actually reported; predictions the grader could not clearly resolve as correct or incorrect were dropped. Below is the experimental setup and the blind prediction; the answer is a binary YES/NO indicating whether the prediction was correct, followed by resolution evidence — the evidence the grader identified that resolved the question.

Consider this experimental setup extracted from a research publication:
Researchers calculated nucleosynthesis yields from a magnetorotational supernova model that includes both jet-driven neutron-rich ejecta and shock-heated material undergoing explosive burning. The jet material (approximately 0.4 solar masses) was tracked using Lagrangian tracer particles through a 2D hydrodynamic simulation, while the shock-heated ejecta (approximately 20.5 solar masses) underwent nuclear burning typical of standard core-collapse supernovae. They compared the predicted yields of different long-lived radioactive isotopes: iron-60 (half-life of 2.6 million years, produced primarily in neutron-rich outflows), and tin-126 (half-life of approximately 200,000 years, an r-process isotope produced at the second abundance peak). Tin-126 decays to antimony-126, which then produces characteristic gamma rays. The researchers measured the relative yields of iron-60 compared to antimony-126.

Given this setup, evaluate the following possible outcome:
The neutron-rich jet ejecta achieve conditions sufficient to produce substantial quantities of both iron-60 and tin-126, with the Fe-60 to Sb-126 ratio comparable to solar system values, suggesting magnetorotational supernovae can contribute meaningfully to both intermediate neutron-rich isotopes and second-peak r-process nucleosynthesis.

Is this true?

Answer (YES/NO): NO